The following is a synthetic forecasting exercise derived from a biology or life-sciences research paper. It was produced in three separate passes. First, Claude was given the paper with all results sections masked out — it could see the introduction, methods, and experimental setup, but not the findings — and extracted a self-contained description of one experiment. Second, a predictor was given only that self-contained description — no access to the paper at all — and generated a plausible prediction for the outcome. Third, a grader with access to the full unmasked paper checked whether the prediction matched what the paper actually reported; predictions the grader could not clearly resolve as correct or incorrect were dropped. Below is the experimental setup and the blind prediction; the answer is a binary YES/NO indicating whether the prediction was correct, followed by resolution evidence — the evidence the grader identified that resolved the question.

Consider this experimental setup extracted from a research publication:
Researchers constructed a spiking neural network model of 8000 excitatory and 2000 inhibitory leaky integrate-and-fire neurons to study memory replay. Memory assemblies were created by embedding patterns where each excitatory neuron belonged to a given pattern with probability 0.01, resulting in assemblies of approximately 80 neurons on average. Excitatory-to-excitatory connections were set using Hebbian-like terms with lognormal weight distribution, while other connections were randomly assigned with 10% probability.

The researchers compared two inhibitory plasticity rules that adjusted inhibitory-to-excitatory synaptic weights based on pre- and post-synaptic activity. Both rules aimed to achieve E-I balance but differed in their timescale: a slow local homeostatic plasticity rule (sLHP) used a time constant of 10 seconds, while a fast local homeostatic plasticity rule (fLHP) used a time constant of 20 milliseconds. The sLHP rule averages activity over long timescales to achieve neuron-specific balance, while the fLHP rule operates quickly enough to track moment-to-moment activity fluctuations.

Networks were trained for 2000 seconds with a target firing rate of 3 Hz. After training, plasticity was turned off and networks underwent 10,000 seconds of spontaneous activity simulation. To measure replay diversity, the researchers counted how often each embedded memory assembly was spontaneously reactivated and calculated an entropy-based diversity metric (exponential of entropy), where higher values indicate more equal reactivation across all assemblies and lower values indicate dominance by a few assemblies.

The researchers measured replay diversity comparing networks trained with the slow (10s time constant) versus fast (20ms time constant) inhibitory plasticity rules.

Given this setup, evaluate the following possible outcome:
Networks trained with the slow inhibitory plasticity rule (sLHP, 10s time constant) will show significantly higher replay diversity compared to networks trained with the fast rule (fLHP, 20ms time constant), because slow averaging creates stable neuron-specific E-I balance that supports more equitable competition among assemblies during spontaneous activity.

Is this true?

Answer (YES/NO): NO